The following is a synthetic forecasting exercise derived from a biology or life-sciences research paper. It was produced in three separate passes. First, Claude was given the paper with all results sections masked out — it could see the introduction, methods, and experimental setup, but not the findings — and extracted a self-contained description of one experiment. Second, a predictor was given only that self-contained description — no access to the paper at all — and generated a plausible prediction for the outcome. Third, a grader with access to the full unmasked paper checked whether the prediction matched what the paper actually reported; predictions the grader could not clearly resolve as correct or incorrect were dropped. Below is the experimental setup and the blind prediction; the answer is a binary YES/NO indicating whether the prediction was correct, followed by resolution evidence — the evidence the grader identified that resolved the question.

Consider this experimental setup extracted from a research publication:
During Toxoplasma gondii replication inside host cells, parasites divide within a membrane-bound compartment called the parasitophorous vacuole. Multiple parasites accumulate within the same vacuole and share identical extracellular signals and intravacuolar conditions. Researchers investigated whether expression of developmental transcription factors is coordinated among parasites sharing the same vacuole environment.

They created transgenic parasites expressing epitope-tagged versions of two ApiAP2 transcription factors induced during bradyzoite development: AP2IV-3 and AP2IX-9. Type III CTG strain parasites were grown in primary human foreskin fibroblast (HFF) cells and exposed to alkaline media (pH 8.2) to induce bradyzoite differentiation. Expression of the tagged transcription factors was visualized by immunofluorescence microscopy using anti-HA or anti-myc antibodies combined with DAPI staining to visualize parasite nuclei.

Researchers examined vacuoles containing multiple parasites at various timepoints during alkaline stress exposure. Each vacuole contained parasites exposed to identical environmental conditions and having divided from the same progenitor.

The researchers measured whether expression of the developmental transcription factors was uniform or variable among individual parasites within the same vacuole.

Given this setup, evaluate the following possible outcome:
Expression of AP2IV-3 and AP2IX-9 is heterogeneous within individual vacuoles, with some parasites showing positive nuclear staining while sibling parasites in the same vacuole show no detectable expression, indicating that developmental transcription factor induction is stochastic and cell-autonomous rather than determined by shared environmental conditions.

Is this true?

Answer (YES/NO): YES